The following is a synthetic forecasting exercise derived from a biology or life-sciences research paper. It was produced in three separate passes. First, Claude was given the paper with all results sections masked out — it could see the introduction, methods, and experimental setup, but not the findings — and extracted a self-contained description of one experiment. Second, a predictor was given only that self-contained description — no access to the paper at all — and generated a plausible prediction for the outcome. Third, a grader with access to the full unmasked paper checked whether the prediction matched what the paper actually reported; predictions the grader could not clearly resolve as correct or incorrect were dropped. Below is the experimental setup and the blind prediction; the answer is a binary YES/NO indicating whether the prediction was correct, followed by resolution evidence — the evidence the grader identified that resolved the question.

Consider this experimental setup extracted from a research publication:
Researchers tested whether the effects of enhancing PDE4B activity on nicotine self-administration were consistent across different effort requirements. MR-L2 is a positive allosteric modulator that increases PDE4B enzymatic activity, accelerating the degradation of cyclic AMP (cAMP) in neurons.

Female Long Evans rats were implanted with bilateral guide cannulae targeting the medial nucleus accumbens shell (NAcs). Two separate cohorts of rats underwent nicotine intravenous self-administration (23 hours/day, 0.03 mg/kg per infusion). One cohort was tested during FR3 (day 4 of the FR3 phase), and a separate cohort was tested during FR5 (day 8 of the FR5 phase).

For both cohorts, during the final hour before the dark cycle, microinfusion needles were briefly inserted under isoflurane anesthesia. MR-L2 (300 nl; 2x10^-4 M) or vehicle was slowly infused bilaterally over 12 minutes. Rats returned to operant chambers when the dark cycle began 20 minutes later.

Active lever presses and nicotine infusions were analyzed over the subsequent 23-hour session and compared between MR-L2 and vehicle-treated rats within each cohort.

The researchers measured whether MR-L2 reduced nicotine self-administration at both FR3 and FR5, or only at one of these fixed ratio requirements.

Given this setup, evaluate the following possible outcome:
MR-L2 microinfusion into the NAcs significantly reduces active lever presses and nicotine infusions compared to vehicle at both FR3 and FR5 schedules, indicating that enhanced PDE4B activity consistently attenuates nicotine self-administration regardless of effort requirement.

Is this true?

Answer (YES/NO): YES